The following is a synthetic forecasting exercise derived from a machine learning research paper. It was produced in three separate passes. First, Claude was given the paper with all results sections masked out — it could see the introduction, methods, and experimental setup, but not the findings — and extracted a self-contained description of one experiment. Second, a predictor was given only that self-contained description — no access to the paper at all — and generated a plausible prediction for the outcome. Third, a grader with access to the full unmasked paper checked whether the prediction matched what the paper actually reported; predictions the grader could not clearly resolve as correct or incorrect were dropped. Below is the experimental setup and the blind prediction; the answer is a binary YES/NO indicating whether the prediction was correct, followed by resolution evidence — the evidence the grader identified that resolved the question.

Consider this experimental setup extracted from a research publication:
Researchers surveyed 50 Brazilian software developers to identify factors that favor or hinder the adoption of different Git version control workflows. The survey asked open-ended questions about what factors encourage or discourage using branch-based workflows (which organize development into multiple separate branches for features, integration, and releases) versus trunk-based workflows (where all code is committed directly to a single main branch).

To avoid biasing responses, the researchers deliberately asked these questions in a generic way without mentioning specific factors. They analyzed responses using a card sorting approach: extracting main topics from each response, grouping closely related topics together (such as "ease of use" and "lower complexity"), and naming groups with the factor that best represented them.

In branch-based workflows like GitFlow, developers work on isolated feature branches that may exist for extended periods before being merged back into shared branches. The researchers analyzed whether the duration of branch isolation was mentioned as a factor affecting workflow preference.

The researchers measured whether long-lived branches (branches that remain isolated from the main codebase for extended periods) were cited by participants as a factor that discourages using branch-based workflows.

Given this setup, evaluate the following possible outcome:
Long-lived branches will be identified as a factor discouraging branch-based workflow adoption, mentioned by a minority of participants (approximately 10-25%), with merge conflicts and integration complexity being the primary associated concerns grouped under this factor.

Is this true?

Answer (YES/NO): NO